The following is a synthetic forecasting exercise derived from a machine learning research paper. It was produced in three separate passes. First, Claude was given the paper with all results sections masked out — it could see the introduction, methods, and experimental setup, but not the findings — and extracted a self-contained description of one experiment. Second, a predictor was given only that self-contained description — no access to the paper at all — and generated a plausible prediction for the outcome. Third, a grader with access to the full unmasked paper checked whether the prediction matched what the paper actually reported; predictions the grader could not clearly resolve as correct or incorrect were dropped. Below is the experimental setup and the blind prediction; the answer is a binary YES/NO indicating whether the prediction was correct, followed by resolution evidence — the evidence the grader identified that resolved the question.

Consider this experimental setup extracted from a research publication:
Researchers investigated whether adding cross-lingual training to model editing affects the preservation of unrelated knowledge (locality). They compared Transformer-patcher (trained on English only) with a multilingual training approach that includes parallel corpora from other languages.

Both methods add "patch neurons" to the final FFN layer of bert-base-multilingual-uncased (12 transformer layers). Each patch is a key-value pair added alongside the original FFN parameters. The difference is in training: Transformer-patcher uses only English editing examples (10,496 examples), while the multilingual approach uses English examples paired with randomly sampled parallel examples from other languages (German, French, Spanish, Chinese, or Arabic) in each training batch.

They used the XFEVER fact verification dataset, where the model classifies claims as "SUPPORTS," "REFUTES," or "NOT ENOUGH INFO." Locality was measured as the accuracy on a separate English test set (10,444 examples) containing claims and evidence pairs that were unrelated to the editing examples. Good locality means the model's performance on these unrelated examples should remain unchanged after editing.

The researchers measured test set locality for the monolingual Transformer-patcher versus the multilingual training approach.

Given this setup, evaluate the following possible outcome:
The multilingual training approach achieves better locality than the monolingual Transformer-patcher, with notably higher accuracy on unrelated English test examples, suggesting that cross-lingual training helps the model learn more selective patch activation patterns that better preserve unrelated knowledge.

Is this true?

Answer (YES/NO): NO